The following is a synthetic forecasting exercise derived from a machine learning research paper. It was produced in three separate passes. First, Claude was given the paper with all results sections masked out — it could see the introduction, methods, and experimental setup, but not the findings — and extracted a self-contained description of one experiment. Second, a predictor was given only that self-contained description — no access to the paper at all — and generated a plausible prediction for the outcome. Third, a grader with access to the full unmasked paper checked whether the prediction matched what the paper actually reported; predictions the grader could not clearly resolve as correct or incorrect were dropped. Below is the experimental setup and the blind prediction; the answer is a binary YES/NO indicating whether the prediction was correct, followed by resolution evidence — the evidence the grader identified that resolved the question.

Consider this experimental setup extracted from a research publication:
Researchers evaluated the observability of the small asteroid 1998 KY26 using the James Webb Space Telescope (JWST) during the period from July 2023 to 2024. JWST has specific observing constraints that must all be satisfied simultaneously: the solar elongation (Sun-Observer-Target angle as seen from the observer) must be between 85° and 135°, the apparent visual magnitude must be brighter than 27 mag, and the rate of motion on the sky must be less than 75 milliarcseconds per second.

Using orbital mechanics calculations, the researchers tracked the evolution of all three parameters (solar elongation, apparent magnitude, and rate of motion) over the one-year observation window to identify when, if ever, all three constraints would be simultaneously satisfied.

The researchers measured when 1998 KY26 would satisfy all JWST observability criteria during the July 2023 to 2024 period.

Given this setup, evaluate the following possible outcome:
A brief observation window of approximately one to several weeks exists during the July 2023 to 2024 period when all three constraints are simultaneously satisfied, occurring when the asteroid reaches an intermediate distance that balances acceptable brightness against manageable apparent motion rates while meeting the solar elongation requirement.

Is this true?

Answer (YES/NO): YES